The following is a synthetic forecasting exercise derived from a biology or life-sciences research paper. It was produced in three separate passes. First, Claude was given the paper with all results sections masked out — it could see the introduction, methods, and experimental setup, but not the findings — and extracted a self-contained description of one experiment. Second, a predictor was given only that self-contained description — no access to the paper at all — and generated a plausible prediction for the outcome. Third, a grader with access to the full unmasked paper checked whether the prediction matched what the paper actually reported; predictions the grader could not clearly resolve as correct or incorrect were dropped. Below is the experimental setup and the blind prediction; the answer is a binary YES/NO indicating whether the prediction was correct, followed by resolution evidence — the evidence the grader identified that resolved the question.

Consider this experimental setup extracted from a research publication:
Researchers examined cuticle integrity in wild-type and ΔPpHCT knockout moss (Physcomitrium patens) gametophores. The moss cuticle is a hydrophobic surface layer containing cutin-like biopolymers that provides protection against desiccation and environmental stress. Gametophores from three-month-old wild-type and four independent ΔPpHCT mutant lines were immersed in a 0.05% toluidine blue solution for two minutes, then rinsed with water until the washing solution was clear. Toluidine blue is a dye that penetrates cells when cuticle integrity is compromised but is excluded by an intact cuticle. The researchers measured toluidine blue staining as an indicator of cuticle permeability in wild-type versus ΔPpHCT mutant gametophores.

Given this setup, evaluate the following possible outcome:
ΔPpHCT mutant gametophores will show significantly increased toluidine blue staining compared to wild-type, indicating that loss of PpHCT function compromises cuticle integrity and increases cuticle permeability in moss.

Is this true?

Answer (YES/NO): YES